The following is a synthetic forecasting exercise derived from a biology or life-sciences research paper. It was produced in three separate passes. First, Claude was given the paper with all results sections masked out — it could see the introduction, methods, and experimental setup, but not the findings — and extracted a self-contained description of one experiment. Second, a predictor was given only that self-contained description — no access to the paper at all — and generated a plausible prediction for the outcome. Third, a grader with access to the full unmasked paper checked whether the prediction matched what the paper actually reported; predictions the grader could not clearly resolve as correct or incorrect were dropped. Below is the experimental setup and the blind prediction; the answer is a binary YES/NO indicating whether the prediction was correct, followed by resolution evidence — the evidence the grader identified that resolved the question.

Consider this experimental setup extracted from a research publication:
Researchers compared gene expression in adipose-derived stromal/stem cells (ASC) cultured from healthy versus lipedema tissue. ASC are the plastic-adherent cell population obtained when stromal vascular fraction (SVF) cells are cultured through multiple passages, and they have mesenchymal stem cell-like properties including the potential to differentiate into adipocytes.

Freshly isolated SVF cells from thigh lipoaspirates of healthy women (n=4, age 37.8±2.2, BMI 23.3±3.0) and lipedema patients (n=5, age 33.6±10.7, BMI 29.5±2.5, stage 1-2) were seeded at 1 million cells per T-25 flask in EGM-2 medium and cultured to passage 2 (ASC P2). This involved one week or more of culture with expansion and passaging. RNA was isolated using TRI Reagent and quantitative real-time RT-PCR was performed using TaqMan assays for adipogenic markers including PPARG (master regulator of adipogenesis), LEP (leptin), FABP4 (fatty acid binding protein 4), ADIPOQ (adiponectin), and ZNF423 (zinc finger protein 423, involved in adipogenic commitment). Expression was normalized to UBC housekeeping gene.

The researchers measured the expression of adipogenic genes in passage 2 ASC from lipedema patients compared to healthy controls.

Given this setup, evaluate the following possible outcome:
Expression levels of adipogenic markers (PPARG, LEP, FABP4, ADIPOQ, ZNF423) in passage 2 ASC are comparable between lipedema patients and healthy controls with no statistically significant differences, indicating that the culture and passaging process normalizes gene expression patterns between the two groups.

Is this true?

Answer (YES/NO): YES